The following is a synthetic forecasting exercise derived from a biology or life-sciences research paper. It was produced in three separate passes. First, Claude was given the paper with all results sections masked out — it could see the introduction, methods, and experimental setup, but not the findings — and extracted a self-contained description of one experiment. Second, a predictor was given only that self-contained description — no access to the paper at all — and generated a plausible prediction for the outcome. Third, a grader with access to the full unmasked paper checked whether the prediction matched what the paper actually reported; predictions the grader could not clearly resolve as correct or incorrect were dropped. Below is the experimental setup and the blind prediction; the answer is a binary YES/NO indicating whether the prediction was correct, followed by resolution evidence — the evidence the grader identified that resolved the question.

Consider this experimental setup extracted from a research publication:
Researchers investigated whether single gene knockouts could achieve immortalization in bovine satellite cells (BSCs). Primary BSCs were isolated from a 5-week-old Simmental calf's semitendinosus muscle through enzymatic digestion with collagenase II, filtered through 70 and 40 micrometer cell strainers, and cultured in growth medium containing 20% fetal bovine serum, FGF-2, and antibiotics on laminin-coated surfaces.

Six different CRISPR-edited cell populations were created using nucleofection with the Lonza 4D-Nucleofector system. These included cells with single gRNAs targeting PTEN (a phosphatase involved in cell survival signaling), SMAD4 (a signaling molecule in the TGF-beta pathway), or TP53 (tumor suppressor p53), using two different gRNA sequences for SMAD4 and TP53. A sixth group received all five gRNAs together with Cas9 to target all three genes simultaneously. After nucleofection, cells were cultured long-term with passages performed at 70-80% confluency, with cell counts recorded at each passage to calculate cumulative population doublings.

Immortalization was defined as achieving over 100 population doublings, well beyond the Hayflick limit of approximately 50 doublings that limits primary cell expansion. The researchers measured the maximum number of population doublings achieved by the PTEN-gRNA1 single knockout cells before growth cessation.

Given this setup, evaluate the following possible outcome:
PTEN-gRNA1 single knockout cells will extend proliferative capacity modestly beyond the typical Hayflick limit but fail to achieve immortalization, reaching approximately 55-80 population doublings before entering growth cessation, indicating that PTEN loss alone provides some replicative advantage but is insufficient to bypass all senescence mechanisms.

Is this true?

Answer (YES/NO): NO